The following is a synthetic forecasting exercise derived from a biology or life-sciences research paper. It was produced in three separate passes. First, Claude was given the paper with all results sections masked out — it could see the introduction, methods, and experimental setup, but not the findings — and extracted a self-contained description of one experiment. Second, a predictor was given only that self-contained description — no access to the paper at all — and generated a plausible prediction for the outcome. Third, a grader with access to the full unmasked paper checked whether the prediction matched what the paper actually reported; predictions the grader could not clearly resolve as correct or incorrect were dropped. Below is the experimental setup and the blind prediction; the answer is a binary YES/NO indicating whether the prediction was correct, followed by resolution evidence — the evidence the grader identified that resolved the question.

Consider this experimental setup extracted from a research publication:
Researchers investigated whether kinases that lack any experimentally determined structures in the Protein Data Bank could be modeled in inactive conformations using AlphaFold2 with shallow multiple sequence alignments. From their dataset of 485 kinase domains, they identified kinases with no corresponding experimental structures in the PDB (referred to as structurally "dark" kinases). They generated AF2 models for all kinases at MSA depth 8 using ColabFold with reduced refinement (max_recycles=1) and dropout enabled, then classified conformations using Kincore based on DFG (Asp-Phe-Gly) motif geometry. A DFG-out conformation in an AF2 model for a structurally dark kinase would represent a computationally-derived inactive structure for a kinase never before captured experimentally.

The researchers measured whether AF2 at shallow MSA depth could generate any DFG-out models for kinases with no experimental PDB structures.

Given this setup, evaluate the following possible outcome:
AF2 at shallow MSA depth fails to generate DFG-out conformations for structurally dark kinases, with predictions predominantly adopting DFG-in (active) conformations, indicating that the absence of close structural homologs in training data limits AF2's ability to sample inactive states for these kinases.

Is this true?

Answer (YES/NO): NO